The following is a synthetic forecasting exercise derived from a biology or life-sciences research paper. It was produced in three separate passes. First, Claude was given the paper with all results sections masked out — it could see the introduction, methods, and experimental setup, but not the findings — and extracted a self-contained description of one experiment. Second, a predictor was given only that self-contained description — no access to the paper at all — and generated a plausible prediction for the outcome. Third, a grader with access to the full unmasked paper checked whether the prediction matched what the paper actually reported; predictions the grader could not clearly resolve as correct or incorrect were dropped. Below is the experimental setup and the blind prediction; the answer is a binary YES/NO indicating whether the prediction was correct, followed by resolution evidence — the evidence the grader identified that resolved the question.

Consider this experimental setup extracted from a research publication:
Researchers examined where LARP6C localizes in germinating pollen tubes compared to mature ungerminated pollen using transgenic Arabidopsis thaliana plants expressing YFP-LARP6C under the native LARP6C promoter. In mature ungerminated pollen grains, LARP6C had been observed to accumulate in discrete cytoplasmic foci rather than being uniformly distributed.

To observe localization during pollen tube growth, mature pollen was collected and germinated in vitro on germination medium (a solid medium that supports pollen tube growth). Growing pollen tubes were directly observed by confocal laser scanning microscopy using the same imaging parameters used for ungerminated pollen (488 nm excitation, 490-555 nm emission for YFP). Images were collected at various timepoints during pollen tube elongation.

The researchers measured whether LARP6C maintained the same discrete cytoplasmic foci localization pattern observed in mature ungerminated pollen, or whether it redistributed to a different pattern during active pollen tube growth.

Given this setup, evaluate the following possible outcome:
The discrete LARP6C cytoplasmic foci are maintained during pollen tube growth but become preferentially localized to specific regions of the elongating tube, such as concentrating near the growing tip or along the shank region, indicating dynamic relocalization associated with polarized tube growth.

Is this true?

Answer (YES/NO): NO